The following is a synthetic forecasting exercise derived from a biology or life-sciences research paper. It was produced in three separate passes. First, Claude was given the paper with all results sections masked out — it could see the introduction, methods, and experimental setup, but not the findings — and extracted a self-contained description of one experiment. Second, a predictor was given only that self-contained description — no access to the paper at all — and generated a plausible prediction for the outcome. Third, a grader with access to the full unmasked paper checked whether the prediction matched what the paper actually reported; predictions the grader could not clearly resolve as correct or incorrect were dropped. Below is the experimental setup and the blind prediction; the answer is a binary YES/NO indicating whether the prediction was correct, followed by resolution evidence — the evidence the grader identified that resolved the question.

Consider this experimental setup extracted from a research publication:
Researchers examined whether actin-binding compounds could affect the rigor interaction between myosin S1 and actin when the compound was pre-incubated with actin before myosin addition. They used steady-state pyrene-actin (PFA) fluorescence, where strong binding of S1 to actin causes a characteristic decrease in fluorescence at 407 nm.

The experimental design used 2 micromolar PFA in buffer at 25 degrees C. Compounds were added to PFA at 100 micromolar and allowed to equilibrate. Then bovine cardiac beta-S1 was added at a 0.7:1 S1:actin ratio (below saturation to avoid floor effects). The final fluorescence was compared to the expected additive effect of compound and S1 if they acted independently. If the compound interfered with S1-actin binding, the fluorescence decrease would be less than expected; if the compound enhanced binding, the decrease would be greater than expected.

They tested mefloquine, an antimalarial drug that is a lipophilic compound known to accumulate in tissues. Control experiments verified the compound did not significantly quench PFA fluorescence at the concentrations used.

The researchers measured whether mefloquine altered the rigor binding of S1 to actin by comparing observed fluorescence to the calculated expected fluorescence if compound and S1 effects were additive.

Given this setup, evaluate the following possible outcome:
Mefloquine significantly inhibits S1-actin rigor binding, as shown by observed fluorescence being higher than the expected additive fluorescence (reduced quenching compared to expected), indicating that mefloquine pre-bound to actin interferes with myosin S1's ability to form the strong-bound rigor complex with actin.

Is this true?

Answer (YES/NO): YES